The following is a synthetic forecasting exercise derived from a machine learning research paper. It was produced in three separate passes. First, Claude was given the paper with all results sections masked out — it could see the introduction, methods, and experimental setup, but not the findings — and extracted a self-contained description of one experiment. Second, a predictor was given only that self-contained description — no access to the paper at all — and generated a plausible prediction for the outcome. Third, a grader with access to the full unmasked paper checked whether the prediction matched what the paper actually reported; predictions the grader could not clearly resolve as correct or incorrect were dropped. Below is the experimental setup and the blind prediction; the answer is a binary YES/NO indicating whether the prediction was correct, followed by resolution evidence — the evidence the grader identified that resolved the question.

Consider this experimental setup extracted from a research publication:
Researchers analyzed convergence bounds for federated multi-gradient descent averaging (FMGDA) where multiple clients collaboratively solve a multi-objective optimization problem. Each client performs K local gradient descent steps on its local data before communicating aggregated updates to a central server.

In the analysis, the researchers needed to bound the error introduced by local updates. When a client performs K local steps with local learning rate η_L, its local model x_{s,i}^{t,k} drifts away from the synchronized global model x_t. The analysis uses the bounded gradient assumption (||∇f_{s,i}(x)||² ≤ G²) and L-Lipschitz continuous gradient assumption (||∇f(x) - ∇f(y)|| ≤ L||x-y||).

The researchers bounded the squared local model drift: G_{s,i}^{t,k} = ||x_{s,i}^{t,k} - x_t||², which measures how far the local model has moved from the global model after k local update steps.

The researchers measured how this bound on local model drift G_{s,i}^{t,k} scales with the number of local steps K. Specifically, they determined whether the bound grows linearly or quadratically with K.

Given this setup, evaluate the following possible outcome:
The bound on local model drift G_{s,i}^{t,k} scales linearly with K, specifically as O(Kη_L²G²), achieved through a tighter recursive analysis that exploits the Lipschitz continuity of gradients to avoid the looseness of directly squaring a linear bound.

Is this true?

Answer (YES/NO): NO